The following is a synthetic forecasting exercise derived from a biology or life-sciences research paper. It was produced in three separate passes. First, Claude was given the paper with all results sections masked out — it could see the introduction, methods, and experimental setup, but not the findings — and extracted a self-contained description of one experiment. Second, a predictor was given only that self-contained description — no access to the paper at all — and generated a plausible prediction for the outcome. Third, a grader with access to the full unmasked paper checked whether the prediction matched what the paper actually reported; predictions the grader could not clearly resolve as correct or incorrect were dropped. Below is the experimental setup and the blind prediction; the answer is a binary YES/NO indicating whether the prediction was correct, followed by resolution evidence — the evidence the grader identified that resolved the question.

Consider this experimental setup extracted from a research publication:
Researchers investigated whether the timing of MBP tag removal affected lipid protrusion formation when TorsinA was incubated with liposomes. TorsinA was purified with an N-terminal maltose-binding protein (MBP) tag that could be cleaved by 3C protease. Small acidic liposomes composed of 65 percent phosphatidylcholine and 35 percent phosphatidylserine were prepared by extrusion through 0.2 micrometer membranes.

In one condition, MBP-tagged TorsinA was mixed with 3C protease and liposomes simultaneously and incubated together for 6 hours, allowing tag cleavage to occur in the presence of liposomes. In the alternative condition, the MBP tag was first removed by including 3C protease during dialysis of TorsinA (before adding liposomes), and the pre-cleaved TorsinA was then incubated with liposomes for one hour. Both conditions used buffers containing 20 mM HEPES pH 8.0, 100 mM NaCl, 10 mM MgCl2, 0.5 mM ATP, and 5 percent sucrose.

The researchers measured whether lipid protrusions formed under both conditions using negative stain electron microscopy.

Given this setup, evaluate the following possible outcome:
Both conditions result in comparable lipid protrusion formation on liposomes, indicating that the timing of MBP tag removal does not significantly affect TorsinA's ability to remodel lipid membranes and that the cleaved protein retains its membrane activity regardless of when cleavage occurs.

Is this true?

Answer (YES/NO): YES